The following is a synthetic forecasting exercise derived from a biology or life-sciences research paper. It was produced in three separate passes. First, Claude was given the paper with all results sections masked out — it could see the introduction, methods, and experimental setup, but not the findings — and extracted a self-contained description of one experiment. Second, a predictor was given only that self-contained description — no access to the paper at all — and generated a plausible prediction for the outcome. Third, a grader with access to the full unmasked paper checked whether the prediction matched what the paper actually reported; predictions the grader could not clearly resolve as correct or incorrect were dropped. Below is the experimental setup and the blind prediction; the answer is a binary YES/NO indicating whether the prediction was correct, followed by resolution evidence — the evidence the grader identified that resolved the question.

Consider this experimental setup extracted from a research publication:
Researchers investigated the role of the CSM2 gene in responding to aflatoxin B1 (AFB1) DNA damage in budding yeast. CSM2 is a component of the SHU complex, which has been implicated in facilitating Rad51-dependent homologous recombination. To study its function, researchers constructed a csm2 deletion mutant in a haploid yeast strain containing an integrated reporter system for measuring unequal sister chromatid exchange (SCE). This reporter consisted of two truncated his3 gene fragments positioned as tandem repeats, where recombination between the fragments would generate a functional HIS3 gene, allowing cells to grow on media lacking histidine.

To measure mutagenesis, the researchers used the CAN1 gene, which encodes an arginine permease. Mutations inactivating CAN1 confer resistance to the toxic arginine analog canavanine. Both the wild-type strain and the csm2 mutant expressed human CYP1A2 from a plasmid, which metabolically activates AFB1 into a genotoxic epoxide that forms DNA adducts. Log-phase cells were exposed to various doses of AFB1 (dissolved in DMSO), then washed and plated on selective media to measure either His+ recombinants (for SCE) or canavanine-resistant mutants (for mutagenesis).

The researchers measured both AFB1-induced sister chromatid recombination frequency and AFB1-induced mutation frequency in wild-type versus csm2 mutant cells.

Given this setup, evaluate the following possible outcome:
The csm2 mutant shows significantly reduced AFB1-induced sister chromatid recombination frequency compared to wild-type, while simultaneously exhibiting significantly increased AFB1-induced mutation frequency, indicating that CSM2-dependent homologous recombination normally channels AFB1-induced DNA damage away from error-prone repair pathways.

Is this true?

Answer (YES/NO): YES